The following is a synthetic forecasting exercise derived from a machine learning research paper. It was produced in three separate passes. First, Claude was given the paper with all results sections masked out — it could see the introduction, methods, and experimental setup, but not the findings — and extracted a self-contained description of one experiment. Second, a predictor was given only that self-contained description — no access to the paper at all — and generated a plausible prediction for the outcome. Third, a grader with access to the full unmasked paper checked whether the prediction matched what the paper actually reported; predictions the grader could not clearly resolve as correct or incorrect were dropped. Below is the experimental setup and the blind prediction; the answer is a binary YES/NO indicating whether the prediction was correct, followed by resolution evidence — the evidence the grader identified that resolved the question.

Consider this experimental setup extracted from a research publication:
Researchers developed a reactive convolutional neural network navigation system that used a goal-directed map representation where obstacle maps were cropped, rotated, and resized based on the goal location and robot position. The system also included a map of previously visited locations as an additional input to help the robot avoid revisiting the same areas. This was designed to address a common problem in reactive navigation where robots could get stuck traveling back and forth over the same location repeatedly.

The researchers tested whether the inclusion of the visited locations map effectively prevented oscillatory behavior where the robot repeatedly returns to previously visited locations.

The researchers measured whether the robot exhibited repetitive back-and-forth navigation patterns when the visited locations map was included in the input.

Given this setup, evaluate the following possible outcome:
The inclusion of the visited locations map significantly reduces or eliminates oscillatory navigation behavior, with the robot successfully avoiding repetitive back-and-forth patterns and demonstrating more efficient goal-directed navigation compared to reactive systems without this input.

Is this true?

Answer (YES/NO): YES